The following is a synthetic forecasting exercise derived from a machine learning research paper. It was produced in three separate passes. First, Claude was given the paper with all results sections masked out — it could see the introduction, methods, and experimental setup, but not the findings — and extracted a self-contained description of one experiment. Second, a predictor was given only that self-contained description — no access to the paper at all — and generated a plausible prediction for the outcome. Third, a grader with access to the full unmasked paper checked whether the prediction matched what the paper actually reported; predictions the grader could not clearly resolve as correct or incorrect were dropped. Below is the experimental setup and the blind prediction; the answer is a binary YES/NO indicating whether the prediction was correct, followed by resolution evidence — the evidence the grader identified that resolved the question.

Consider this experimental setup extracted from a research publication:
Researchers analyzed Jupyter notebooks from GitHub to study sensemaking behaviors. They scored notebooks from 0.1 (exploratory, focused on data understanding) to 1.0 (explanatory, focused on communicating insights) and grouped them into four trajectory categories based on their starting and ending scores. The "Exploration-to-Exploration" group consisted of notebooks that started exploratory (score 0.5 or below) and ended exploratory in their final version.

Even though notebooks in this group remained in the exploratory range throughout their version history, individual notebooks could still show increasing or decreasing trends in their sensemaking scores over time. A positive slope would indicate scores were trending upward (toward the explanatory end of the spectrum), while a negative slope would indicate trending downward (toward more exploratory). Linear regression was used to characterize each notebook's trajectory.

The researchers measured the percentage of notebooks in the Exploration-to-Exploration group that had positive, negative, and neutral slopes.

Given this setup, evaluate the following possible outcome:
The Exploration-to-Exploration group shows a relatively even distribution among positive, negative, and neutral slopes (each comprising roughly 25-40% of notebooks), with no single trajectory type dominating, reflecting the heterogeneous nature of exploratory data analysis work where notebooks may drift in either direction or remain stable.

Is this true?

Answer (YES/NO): NO